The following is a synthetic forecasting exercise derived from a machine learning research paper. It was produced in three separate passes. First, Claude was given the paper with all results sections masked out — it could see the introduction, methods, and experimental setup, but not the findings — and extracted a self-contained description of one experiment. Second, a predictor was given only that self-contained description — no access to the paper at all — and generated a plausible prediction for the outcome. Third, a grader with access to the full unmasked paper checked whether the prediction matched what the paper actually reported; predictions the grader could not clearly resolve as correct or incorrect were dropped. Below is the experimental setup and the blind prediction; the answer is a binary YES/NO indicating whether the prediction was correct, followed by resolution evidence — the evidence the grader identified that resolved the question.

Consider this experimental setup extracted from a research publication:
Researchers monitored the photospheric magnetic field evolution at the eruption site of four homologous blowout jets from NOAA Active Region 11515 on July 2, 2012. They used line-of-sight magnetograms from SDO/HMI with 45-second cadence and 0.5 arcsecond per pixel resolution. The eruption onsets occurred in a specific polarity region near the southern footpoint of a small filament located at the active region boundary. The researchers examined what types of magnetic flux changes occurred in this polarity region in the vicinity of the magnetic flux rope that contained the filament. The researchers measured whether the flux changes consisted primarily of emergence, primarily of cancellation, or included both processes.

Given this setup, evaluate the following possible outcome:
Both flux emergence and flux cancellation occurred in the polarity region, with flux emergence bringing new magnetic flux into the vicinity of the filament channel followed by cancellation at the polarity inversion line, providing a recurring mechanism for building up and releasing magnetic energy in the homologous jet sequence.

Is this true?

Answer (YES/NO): NO